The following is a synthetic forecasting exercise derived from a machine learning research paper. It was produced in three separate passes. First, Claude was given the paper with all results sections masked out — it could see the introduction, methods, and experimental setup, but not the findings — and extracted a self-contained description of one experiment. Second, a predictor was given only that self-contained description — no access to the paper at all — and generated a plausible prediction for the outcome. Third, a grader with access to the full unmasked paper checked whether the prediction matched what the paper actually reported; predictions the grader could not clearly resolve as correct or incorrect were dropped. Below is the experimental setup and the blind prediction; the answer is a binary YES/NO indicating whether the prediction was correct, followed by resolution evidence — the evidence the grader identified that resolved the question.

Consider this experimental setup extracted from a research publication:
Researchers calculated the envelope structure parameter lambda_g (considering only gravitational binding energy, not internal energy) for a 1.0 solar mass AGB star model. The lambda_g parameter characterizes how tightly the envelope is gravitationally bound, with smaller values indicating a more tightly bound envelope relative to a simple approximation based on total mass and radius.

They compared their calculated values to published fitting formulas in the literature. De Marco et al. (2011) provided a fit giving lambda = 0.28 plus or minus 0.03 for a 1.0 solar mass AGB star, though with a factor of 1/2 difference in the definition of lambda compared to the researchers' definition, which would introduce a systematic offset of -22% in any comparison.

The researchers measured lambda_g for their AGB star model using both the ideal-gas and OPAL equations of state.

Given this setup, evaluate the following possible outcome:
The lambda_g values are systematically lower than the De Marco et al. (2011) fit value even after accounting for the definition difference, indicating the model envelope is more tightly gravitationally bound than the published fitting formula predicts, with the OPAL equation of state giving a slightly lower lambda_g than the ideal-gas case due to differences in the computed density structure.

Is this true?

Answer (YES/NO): NO